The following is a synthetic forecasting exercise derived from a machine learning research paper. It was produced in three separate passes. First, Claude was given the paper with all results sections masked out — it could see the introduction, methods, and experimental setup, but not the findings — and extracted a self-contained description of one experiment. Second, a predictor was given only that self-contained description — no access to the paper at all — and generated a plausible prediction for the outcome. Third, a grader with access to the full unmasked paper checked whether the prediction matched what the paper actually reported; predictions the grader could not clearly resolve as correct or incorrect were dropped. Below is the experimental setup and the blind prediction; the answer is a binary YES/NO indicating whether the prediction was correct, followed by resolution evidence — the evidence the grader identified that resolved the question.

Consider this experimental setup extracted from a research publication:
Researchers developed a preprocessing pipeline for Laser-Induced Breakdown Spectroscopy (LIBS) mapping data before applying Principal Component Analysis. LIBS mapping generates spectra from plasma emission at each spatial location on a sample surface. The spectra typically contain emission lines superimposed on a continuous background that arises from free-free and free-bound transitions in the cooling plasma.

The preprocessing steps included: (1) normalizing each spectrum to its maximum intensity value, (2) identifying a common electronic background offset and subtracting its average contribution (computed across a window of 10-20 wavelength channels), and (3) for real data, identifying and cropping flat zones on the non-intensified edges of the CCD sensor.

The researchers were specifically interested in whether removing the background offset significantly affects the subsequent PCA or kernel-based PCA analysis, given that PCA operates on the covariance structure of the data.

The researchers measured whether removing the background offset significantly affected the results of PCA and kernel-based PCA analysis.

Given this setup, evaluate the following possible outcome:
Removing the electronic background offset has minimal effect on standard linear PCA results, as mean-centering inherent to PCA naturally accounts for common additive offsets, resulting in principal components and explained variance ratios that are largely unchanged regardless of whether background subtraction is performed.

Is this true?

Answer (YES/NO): YES